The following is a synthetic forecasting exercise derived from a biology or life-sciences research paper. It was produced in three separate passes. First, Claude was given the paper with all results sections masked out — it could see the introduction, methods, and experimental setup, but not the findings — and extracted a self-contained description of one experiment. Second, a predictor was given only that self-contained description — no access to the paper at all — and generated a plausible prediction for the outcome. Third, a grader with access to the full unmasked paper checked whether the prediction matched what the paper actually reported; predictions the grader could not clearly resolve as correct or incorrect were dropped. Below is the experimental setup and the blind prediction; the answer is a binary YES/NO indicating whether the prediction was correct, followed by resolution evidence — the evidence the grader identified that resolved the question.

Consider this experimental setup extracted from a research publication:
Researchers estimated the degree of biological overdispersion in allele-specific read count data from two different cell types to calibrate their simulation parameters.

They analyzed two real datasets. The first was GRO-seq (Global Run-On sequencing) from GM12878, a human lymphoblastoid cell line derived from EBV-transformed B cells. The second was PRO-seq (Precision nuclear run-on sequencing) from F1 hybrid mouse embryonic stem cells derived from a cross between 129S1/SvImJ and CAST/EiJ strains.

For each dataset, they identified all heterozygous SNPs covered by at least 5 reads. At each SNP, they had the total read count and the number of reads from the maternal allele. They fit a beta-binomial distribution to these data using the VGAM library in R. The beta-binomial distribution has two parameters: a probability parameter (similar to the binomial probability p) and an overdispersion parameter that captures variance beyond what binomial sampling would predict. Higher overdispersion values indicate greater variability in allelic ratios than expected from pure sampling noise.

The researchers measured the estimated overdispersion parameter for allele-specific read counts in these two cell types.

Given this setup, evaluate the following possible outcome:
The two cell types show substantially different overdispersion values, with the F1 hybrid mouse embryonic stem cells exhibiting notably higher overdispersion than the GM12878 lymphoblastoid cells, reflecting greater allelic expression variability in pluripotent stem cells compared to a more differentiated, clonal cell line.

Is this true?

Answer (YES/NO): NO